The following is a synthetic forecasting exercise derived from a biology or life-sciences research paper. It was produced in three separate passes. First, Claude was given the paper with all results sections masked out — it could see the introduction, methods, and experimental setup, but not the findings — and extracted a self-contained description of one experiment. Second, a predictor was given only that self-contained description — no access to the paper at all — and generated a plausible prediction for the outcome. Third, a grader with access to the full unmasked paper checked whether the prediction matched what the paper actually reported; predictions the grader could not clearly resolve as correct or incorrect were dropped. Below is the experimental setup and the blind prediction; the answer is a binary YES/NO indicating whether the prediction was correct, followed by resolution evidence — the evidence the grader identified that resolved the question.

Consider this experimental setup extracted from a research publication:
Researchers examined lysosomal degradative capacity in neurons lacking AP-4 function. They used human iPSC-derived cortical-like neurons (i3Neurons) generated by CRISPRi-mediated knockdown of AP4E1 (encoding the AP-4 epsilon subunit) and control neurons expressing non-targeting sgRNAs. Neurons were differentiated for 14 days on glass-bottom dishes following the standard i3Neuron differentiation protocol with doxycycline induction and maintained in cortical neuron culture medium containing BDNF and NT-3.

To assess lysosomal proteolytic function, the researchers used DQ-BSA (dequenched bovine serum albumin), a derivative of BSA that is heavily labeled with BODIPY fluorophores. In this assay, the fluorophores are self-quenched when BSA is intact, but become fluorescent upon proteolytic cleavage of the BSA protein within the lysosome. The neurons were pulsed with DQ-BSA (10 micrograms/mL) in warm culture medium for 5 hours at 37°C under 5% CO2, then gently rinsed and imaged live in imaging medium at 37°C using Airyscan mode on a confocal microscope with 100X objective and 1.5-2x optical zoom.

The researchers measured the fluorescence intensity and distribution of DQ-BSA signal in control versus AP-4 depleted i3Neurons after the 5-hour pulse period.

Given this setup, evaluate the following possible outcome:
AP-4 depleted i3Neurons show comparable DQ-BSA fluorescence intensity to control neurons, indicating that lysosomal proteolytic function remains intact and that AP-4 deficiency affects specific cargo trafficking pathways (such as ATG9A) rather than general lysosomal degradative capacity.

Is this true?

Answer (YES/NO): NO